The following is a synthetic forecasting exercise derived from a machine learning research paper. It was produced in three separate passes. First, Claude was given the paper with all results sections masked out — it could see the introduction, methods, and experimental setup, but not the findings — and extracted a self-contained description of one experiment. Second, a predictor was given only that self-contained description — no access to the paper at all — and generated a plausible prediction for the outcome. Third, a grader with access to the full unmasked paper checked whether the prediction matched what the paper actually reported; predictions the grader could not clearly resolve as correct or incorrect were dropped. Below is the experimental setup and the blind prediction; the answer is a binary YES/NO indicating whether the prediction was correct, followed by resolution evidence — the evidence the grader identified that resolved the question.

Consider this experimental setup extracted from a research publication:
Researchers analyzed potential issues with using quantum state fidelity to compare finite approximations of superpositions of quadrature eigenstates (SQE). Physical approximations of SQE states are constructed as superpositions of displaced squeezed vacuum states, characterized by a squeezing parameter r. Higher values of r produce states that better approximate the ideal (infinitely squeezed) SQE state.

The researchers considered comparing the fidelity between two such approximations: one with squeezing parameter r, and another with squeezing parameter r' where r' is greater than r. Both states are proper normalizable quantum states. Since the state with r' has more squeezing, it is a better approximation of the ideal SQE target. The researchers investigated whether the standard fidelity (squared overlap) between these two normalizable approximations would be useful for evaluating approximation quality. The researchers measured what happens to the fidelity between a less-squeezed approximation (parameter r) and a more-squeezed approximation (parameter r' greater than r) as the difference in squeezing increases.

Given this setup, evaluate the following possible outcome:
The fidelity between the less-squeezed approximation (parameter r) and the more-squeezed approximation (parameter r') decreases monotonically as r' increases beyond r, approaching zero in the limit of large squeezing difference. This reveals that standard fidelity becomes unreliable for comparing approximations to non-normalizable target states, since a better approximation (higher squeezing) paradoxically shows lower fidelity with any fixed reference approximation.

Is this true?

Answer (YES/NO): NO